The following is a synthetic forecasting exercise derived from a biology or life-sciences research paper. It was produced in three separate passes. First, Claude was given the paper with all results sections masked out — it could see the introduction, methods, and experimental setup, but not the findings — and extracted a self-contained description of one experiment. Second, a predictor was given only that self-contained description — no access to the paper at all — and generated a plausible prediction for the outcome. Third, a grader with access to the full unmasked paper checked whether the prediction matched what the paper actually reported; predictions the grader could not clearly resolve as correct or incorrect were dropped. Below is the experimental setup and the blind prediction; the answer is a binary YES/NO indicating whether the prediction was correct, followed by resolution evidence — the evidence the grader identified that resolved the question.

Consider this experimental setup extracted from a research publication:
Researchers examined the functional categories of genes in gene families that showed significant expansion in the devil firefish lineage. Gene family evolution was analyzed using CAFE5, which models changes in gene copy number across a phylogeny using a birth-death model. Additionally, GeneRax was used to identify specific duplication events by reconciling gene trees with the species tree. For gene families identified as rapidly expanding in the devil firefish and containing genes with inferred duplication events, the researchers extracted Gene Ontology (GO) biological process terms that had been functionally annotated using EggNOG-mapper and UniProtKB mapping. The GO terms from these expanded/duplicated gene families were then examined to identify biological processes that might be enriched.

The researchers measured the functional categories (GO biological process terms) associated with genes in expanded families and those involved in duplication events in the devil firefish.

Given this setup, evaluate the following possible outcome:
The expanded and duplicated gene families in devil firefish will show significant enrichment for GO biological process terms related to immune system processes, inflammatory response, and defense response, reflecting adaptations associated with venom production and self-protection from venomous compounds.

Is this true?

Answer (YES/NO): NO